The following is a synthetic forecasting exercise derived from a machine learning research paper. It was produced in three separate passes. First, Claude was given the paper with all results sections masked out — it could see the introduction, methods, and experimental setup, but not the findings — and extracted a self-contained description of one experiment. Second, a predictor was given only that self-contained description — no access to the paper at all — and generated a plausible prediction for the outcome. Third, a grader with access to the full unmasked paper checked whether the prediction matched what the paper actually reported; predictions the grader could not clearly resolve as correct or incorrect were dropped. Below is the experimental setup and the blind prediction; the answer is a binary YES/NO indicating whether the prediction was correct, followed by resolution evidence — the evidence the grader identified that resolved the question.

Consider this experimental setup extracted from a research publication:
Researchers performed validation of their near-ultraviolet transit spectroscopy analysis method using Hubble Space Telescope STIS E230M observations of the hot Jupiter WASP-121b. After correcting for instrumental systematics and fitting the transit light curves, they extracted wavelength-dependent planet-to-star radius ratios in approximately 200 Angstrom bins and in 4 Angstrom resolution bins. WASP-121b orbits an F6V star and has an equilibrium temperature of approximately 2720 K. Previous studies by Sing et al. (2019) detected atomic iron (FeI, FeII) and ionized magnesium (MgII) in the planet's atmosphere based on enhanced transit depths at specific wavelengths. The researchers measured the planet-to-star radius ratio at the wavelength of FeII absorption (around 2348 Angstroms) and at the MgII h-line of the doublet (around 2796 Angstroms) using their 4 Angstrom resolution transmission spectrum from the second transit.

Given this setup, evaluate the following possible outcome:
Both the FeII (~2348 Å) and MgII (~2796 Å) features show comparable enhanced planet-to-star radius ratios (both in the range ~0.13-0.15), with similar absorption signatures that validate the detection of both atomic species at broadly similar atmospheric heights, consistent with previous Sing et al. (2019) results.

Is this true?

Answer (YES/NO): NO